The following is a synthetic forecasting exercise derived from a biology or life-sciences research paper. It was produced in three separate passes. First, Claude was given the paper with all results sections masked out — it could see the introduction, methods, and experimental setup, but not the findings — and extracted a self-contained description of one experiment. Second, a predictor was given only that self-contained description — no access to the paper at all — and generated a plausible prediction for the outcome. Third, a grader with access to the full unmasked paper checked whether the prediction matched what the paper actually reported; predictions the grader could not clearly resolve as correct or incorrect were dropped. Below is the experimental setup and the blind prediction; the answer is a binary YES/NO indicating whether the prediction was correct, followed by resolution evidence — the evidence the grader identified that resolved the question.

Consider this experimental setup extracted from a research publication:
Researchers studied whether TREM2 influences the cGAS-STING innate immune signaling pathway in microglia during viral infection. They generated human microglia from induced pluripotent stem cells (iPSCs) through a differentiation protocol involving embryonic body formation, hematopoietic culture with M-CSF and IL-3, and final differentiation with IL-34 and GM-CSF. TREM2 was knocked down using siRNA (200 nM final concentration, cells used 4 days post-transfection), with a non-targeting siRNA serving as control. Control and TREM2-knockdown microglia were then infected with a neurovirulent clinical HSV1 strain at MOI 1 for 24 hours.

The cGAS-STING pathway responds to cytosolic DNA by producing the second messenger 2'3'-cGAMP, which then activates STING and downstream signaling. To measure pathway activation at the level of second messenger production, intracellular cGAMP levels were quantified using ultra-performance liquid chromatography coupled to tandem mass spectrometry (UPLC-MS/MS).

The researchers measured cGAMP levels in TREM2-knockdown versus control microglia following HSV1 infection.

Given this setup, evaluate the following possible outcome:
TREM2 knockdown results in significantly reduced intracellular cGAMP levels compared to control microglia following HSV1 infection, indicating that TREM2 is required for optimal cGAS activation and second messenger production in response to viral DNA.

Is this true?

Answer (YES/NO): NO